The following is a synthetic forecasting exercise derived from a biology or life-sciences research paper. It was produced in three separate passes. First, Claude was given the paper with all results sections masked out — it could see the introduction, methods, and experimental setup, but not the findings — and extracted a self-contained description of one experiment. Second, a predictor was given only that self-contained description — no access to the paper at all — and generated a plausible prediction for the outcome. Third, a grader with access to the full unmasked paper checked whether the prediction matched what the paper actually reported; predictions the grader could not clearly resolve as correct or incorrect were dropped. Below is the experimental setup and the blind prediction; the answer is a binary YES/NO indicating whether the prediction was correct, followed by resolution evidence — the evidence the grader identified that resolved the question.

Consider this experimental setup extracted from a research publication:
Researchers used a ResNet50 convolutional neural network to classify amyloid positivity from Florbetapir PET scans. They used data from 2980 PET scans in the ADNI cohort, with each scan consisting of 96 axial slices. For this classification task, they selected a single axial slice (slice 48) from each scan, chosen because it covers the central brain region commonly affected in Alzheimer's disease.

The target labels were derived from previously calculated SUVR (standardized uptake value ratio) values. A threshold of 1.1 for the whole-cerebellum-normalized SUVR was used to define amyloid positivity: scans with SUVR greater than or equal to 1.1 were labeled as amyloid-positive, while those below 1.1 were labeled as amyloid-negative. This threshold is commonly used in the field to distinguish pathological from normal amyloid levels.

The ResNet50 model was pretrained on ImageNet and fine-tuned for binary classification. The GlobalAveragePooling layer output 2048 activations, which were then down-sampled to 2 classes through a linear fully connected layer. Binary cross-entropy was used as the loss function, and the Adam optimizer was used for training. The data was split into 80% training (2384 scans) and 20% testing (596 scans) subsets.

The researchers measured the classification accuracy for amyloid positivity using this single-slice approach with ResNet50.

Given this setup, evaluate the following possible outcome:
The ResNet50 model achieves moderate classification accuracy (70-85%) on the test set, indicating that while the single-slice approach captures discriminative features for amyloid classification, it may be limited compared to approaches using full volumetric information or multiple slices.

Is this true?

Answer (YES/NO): NO